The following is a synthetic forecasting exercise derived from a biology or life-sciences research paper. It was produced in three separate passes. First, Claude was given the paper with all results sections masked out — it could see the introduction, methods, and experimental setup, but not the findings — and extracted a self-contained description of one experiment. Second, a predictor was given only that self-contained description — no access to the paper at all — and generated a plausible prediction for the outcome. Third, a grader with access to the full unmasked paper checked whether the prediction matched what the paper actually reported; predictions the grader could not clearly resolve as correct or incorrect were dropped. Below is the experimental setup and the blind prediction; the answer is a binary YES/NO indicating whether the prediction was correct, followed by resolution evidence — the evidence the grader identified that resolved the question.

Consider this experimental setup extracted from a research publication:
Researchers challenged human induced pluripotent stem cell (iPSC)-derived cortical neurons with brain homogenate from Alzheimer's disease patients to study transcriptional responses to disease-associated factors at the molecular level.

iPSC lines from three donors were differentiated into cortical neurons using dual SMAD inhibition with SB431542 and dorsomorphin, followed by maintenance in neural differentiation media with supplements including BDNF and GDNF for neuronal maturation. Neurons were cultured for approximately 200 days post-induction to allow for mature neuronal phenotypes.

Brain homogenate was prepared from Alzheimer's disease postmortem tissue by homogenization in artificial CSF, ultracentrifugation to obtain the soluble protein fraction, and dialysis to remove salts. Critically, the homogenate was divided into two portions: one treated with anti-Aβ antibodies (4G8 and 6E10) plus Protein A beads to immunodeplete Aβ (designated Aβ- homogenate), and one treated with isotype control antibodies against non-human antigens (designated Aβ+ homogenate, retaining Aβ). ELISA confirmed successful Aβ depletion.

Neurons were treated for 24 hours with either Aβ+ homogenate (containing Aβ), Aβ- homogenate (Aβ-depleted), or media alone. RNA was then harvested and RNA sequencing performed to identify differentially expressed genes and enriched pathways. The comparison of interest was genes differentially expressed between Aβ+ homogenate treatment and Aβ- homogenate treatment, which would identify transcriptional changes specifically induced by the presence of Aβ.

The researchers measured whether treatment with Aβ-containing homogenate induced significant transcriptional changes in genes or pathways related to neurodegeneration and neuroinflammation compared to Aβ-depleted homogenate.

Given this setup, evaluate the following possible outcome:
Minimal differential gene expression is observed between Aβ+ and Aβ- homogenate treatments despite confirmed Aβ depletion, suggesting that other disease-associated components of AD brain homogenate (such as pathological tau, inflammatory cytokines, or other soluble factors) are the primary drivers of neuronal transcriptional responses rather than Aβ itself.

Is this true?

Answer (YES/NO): YES